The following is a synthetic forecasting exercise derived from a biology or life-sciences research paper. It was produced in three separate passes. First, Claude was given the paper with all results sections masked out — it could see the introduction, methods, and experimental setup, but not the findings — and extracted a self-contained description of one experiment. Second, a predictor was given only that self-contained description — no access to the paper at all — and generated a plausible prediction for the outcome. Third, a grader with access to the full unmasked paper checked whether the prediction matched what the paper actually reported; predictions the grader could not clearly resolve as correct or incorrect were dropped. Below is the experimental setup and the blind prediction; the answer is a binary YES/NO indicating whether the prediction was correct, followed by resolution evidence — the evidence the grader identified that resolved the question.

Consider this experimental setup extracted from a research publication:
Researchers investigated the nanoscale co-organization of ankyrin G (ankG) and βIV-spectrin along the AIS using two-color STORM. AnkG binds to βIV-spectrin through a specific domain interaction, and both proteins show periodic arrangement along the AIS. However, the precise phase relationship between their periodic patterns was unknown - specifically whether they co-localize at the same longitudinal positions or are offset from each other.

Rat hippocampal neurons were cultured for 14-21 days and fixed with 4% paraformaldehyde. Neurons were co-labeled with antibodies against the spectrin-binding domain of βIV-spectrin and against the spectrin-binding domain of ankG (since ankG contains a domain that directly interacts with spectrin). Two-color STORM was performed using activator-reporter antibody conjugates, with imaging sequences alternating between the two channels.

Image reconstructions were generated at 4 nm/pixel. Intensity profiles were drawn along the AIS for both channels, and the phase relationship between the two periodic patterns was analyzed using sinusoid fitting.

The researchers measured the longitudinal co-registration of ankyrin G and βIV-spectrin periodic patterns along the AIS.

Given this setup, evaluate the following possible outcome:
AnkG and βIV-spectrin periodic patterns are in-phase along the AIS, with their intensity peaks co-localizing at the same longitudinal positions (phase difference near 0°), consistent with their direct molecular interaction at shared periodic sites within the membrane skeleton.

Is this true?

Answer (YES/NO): YES